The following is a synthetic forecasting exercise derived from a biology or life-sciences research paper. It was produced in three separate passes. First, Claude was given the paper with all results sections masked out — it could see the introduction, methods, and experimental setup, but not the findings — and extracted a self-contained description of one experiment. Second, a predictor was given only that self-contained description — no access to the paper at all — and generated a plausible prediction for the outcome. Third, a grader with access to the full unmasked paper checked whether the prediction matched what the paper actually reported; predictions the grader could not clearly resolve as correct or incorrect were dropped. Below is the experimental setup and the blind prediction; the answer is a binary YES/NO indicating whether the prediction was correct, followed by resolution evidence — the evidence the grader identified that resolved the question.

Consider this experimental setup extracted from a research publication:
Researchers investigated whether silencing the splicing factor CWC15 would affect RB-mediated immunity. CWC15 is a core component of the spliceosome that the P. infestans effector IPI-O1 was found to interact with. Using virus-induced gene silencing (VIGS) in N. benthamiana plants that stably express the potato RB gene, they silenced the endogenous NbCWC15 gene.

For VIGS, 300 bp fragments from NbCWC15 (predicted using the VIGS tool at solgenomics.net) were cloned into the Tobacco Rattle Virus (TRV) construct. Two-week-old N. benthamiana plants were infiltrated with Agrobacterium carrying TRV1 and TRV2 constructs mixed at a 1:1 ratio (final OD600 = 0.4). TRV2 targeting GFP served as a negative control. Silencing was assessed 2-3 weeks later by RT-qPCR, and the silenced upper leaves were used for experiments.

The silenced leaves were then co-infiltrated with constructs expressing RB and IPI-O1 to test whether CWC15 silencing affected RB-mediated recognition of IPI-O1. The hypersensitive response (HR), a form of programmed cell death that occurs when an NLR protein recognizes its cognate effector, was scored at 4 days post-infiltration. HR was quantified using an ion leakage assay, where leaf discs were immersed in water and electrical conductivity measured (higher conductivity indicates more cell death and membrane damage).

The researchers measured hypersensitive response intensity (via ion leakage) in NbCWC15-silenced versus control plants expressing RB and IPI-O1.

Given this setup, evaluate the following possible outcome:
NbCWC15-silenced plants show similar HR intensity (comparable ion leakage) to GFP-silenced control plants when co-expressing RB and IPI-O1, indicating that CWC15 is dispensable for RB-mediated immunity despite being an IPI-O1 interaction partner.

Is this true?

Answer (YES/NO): NO